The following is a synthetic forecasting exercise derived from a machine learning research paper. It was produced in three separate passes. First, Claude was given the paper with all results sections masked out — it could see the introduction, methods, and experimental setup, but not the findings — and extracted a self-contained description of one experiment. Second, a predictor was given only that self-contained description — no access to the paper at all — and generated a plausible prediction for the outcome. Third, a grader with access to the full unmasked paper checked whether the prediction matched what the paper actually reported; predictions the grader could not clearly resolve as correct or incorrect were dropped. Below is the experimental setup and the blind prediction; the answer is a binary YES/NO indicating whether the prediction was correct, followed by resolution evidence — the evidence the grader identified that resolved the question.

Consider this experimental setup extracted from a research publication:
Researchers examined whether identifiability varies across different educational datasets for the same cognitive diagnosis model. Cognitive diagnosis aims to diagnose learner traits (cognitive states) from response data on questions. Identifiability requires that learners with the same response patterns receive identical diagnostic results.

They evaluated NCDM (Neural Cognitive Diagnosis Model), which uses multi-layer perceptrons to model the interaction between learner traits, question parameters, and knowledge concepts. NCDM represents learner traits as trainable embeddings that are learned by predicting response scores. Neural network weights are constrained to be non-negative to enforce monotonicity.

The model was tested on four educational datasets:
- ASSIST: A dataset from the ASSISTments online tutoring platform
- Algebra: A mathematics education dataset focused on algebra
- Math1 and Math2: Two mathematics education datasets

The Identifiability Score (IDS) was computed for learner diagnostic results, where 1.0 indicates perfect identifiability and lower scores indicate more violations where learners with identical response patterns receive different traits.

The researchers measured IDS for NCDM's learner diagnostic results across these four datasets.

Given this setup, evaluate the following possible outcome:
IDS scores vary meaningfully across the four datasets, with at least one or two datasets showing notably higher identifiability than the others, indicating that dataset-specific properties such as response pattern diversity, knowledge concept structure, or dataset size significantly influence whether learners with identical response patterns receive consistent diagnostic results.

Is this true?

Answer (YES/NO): YES